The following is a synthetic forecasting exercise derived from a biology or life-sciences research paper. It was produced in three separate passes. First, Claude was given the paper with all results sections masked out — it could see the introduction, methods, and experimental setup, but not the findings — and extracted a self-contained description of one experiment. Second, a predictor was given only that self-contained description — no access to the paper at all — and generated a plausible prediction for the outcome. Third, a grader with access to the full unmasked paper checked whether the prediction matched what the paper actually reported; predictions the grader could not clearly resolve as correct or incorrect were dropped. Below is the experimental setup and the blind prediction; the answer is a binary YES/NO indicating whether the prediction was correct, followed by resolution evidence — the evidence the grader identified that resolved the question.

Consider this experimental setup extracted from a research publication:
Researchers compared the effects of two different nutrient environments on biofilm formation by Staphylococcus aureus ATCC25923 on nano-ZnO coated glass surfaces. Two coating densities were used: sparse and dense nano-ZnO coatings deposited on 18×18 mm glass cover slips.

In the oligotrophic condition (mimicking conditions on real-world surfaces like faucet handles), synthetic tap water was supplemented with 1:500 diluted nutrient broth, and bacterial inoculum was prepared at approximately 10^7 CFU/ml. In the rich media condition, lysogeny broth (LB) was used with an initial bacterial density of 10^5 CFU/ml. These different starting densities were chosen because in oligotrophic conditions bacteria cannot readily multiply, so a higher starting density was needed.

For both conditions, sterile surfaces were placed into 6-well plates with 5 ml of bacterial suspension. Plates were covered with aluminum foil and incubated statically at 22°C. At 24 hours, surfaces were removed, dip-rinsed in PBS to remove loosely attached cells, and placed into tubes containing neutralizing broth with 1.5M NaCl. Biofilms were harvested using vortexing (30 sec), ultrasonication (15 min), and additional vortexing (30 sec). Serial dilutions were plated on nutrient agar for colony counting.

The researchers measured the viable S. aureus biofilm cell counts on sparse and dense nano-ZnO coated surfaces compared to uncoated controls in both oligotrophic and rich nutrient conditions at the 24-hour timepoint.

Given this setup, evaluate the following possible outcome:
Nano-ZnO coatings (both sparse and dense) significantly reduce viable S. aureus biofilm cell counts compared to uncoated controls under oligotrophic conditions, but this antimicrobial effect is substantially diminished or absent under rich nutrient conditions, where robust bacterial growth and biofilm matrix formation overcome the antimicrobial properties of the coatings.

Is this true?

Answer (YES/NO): YES